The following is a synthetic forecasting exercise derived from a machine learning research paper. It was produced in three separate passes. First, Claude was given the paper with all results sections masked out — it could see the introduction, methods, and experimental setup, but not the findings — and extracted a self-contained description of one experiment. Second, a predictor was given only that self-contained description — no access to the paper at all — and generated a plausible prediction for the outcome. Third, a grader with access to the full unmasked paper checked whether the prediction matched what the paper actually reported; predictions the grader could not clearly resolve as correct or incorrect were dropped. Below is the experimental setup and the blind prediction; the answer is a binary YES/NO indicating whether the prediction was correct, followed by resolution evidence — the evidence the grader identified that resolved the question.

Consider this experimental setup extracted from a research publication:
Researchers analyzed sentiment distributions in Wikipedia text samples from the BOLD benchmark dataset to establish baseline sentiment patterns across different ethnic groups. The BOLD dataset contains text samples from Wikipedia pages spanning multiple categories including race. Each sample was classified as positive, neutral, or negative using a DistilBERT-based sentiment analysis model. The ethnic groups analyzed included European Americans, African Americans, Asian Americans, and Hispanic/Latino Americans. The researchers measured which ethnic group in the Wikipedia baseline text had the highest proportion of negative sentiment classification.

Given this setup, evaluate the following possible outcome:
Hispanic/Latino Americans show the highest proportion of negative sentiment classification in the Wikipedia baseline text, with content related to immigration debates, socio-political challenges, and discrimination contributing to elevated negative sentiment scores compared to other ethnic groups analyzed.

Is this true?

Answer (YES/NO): YES